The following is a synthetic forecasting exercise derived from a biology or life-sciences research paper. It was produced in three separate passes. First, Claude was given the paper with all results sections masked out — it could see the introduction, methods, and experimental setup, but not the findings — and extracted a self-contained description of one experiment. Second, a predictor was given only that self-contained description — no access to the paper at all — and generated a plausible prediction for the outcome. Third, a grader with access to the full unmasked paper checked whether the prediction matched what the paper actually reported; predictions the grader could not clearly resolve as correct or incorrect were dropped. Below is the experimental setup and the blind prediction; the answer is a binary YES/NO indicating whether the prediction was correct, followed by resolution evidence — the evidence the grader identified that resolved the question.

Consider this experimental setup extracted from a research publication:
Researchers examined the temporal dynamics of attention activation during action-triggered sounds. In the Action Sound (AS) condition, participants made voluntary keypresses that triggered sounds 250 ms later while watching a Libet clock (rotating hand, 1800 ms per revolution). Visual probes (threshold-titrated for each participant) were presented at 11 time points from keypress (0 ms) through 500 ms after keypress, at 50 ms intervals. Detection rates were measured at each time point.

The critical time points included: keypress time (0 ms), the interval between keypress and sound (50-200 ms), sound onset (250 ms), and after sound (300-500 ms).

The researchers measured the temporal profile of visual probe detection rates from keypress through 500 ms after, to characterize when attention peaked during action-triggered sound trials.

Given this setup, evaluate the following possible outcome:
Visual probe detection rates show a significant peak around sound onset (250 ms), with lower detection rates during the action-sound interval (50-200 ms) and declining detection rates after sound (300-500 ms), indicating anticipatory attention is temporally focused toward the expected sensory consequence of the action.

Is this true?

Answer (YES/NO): NO